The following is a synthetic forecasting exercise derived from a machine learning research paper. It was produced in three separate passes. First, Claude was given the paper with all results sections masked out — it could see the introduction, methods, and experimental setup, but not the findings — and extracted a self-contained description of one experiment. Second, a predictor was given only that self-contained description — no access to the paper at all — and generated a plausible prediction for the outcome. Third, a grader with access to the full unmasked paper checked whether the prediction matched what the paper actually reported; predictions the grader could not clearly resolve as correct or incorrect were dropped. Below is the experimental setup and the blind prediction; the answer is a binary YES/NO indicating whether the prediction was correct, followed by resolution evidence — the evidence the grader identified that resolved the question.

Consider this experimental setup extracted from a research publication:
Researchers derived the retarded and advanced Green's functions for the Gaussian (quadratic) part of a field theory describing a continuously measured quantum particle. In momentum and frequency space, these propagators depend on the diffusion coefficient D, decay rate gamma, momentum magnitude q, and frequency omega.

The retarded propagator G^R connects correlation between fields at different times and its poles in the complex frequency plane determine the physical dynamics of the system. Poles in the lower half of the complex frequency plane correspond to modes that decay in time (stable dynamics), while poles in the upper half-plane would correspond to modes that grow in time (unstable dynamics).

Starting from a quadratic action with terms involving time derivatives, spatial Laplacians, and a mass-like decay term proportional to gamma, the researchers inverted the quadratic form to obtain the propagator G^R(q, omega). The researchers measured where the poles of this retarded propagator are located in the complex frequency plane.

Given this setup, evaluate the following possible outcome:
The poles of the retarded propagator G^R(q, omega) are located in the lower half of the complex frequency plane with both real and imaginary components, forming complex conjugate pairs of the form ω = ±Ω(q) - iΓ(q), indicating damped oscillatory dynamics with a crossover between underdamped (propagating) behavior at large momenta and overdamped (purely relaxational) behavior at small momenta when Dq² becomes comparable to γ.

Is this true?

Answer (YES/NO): NO